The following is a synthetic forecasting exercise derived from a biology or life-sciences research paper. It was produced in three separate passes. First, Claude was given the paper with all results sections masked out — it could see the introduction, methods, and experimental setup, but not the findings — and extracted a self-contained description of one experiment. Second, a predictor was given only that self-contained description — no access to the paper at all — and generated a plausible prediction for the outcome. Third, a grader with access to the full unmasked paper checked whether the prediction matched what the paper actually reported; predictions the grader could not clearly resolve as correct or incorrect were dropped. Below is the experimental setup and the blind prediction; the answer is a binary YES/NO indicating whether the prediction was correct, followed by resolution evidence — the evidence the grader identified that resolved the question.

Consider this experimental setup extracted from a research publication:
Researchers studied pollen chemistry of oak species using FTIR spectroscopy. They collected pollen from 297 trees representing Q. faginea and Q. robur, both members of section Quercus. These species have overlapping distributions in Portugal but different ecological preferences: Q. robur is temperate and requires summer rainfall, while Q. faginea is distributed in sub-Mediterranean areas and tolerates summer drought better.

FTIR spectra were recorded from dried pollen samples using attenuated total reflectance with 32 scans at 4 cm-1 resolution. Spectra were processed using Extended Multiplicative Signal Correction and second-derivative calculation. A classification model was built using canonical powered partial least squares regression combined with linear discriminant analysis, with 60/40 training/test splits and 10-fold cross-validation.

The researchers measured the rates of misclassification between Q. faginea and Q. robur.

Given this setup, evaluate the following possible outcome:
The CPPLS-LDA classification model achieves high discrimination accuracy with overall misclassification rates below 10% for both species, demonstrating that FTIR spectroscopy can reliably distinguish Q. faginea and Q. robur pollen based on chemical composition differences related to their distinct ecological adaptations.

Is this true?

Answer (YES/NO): NO